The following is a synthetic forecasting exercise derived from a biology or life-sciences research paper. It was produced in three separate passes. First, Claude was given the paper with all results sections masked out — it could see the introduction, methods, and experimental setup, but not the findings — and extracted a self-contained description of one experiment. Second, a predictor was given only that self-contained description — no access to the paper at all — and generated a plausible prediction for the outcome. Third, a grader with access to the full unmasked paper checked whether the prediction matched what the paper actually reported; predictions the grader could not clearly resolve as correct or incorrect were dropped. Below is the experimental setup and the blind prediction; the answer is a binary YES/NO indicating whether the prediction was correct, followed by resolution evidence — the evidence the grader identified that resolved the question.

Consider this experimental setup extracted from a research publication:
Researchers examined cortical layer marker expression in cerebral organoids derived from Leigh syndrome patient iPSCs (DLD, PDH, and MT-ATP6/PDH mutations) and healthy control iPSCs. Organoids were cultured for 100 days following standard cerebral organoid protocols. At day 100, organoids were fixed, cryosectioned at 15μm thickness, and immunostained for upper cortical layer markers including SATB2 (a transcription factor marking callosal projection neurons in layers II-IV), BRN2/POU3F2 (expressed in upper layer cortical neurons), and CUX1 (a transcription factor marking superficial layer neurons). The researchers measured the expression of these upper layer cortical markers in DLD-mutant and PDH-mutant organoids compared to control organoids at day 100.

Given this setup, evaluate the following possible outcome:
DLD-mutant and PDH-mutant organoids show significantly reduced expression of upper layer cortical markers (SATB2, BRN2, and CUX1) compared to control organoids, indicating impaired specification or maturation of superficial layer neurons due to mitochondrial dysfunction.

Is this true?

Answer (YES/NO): YES